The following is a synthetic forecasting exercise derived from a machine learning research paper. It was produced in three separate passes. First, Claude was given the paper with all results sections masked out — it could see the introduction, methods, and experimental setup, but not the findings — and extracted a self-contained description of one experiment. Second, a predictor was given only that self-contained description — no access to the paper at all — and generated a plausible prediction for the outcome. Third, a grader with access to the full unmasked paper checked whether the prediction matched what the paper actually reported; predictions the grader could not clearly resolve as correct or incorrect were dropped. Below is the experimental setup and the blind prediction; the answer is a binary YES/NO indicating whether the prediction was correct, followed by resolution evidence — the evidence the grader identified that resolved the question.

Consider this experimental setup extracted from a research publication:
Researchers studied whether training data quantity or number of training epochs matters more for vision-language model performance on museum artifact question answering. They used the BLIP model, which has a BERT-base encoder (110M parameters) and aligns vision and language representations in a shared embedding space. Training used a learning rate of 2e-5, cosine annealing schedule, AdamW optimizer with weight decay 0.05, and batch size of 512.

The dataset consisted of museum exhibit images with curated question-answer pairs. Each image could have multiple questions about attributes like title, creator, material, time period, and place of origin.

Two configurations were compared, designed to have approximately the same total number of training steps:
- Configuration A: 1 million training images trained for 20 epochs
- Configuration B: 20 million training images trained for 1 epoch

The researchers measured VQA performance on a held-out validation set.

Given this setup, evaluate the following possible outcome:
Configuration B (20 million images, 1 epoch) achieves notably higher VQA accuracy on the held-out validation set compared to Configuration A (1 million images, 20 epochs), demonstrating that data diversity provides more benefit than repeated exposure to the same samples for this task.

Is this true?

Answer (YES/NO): YES